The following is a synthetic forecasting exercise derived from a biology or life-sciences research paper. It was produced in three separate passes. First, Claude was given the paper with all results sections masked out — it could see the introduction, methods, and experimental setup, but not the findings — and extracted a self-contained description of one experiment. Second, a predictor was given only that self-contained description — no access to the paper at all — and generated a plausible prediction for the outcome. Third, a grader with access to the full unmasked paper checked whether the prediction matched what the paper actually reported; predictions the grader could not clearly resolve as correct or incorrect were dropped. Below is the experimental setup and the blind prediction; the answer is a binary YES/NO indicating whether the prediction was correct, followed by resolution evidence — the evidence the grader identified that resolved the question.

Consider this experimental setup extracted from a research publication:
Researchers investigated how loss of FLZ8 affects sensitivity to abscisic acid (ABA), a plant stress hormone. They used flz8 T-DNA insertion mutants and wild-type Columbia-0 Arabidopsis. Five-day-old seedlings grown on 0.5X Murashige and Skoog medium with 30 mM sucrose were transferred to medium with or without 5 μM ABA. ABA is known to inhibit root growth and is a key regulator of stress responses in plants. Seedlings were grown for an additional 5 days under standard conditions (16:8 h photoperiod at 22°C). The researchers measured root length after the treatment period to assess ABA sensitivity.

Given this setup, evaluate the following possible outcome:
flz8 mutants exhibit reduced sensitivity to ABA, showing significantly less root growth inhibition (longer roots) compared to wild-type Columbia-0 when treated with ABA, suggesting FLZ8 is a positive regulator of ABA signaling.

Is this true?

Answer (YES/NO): YES